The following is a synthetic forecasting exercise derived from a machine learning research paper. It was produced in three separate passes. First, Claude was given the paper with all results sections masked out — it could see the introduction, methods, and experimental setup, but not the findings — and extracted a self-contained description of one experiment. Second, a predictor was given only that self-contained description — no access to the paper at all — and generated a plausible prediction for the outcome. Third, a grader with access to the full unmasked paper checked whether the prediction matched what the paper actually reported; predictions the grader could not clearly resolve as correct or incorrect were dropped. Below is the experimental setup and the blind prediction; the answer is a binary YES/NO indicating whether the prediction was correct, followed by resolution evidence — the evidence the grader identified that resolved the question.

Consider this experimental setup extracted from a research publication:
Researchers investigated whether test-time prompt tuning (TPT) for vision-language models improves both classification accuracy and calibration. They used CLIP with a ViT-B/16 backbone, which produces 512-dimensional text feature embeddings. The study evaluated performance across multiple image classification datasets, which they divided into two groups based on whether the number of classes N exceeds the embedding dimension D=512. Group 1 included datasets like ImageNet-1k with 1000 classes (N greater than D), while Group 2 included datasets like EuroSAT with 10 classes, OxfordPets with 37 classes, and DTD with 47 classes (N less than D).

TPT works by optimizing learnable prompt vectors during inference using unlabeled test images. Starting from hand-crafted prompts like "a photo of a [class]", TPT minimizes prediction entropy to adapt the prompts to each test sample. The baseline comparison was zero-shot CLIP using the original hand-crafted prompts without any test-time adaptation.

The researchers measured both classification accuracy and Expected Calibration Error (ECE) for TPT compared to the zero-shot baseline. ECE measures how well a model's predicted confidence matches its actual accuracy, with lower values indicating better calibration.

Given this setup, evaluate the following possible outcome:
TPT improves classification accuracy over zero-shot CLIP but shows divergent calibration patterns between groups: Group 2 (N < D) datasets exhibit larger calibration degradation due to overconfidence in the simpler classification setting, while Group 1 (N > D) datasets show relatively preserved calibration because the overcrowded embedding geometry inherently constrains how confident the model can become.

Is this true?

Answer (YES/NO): NO